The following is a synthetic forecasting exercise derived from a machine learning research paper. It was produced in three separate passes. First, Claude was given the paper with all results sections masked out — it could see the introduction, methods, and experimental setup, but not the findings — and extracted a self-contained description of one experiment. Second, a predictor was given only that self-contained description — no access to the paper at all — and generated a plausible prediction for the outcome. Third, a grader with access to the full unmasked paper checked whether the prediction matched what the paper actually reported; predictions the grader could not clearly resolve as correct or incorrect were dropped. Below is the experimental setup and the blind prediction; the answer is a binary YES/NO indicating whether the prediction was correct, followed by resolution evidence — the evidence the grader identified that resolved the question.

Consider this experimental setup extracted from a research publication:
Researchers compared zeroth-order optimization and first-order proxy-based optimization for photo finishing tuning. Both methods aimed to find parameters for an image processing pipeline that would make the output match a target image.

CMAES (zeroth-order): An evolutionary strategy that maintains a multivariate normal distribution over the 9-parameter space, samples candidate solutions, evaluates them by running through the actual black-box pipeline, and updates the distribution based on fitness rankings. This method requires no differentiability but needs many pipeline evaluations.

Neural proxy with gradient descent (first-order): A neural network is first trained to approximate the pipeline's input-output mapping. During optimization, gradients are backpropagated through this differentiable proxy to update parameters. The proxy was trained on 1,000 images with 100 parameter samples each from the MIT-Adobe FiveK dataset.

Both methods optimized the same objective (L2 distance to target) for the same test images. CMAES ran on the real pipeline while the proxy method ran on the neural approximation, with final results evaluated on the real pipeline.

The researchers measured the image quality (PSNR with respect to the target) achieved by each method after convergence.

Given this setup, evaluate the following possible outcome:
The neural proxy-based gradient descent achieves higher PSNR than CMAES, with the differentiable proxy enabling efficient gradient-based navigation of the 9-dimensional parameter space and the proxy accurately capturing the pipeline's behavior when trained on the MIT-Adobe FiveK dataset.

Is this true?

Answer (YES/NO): NO